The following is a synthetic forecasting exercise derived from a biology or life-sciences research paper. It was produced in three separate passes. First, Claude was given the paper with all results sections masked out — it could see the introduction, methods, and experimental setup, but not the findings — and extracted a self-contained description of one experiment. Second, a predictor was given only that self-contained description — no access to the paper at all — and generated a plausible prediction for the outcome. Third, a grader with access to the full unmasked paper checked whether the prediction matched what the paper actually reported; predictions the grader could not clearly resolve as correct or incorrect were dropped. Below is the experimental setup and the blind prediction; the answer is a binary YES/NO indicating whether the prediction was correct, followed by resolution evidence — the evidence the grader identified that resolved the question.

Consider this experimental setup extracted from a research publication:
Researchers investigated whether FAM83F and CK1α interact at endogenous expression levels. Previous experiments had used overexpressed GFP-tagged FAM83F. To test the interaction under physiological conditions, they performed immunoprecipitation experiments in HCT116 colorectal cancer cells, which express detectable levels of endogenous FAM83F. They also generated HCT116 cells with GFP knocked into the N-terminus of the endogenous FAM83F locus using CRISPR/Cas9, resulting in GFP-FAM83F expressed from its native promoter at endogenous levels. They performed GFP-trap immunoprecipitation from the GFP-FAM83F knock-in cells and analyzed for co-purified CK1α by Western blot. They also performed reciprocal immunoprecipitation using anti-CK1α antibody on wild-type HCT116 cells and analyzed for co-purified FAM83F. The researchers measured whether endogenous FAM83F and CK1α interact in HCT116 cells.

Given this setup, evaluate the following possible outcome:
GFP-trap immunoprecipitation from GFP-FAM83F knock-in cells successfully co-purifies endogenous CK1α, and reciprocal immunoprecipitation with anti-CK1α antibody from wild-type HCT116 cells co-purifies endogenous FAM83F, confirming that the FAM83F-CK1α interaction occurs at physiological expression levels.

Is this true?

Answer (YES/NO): YES